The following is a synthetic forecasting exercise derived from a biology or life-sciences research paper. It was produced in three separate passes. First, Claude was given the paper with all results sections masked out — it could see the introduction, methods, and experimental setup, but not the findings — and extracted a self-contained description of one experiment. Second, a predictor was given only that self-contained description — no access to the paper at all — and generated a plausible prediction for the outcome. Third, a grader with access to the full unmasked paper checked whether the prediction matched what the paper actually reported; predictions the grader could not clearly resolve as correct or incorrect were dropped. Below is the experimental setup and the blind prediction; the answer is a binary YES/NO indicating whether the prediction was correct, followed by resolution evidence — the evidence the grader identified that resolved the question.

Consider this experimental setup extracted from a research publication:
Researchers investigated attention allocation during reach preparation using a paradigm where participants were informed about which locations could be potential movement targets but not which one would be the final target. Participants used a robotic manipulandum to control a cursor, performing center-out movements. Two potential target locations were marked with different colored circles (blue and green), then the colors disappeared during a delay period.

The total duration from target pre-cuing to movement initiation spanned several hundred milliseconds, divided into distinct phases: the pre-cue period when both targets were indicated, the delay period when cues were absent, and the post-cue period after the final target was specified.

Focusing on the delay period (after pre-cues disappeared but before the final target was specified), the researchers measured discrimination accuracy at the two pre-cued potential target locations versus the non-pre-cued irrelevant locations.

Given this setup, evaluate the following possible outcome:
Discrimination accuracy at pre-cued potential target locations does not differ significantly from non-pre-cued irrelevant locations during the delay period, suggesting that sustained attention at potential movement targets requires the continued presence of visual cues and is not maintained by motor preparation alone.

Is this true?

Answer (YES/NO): NO